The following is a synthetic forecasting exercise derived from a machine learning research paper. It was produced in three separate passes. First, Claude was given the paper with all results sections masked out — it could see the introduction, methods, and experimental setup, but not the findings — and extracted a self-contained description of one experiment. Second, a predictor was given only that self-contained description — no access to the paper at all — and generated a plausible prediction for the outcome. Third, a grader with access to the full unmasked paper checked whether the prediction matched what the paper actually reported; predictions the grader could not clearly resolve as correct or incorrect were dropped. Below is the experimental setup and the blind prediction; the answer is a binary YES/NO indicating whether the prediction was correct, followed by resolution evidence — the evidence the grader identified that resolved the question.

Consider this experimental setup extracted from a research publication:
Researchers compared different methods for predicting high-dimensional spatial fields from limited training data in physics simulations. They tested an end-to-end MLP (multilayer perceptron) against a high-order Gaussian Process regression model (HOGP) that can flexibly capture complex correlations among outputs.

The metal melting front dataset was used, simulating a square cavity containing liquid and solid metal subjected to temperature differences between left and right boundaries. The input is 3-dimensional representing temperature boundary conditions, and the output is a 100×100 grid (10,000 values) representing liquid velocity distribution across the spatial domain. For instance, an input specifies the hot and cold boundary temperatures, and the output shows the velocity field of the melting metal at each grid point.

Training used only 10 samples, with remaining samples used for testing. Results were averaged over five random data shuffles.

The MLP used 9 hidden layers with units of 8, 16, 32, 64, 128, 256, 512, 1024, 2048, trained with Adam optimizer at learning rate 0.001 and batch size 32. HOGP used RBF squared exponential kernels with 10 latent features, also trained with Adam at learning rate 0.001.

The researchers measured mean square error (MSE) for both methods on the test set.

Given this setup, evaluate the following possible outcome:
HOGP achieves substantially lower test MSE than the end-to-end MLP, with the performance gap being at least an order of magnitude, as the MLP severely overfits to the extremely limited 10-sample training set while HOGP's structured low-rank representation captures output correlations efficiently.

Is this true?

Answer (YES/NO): NO